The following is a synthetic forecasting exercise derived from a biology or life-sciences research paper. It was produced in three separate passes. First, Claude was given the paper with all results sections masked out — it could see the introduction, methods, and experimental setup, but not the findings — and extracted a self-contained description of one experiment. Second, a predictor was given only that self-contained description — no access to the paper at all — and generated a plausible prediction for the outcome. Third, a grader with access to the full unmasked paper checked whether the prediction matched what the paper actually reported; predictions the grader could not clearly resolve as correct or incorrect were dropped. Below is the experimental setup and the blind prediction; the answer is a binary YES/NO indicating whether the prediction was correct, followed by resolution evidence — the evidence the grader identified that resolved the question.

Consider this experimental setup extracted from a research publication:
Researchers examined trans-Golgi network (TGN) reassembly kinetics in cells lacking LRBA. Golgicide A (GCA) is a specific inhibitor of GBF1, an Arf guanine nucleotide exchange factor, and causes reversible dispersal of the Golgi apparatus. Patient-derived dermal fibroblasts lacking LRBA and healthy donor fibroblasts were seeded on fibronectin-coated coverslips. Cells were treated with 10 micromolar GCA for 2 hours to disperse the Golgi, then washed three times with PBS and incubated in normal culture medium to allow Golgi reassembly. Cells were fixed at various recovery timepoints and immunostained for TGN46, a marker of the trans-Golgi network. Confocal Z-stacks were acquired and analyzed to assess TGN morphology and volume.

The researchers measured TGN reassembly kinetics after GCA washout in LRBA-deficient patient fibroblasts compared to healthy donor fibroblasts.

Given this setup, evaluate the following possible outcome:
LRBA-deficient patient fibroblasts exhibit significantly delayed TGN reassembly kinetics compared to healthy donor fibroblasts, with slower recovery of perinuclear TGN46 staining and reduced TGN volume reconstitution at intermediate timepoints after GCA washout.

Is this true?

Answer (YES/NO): NO